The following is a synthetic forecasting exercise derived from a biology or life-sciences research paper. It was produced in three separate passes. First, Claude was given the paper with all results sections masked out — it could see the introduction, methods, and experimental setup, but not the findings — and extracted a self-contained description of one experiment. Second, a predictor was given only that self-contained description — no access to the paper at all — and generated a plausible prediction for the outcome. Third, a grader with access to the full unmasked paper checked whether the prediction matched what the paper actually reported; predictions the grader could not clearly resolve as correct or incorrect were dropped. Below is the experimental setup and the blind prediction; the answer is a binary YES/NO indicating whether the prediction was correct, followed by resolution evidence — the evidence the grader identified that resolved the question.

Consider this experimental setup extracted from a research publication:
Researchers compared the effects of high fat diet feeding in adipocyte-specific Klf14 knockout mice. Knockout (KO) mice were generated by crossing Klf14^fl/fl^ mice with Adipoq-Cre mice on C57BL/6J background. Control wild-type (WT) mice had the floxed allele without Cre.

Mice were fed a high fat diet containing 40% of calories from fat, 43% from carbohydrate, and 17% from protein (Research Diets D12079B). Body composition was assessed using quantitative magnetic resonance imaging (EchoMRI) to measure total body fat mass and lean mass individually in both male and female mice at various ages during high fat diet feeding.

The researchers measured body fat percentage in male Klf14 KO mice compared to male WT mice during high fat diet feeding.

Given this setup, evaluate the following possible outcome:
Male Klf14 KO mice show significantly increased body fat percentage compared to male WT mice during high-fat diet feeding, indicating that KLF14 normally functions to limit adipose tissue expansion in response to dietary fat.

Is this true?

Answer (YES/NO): NO